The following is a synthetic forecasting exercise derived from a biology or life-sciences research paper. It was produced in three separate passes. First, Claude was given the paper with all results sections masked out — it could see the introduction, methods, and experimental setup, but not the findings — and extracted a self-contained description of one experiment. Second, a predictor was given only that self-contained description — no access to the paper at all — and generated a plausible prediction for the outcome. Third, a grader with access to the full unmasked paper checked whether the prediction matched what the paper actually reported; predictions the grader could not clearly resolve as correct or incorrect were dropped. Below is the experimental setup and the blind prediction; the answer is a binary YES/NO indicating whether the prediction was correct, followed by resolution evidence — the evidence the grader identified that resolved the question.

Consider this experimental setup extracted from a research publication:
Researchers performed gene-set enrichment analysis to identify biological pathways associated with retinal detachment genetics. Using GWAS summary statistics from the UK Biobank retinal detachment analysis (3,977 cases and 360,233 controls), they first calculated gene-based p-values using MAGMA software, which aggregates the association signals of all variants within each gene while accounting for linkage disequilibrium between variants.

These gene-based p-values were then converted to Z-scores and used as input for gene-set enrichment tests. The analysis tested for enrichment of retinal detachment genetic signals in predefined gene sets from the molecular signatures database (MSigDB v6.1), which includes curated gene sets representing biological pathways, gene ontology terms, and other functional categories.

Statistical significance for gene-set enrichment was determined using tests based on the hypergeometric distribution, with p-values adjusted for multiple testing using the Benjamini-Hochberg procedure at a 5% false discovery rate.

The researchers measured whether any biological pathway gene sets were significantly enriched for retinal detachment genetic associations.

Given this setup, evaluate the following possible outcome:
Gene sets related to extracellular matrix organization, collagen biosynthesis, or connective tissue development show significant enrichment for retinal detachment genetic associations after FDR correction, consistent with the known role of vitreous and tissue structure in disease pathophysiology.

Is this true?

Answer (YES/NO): YES